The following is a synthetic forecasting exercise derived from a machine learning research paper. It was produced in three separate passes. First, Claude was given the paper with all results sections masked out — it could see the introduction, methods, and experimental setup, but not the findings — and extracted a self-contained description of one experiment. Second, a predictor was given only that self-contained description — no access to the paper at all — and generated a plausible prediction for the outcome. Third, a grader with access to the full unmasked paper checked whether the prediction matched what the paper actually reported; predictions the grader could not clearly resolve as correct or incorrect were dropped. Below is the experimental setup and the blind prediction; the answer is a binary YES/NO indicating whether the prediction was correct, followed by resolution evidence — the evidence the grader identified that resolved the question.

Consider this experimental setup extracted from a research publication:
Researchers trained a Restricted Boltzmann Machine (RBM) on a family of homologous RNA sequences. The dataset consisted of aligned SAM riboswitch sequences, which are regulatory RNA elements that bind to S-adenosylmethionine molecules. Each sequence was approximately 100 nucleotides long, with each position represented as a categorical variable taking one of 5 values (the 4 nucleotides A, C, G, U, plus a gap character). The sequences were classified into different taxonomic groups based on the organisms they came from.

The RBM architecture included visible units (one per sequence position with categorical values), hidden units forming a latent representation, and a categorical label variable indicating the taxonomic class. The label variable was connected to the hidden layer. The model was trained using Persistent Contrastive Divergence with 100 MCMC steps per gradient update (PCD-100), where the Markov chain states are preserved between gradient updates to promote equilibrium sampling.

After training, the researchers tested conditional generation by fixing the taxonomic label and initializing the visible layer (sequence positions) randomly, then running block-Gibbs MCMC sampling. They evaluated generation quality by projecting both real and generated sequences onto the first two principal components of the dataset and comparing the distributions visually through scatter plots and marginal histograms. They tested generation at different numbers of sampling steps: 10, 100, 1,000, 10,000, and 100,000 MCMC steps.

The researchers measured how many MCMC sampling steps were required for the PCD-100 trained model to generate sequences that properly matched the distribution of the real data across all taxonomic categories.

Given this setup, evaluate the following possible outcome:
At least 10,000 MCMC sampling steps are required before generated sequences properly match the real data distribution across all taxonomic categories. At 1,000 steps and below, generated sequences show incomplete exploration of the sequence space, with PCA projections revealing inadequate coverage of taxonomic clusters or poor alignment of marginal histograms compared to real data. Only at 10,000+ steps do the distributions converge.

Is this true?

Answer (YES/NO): NO